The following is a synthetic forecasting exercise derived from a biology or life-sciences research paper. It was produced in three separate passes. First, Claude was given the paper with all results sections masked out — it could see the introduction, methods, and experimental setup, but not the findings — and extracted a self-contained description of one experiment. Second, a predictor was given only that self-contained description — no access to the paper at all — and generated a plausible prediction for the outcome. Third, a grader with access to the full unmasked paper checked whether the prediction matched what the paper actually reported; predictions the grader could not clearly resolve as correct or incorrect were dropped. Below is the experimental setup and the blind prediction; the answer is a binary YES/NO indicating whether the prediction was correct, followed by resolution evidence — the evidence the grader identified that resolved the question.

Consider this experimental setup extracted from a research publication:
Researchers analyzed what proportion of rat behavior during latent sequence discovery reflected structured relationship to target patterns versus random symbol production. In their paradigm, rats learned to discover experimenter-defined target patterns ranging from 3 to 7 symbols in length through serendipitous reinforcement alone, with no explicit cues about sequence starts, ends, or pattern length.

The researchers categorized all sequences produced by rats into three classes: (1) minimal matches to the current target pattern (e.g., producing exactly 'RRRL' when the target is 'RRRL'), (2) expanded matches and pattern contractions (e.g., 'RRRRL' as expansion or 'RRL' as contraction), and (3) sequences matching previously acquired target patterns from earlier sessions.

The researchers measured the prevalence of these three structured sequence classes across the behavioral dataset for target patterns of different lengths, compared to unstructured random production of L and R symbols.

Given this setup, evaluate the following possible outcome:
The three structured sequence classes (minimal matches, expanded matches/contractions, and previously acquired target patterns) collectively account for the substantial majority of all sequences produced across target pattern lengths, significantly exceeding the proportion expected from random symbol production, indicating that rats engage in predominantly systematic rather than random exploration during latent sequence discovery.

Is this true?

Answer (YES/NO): YES